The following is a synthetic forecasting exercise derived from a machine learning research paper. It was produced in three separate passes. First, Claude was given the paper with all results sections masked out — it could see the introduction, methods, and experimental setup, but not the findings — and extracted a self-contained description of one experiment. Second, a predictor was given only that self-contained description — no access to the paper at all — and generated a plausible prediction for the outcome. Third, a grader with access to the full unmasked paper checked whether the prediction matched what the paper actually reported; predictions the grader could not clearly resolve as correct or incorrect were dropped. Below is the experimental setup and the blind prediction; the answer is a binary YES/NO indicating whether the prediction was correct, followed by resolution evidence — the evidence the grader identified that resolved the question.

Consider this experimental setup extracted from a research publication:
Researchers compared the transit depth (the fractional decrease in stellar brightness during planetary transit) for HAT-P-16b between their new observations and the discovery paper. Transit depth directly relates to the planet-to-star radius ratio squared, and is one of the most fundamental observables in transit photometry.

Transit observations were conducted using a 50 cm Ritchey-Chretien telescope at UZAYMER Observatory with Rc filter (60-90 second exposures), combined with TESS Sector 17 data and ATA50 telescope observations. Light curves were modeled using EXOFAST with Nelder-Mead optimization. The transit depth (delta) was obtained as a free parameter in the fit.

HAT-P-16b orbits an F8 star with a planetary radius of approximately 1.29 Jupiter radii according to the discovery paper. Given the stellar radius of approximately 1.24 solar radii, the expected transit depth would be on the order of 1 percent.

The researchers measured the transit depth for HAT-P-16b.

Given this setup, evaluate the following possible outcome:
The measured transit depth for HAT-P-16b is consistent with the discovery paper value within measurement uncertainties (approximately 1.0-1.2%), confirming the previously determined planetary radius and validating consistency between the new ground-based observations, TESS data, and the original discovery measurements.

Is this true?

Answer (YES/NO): YES